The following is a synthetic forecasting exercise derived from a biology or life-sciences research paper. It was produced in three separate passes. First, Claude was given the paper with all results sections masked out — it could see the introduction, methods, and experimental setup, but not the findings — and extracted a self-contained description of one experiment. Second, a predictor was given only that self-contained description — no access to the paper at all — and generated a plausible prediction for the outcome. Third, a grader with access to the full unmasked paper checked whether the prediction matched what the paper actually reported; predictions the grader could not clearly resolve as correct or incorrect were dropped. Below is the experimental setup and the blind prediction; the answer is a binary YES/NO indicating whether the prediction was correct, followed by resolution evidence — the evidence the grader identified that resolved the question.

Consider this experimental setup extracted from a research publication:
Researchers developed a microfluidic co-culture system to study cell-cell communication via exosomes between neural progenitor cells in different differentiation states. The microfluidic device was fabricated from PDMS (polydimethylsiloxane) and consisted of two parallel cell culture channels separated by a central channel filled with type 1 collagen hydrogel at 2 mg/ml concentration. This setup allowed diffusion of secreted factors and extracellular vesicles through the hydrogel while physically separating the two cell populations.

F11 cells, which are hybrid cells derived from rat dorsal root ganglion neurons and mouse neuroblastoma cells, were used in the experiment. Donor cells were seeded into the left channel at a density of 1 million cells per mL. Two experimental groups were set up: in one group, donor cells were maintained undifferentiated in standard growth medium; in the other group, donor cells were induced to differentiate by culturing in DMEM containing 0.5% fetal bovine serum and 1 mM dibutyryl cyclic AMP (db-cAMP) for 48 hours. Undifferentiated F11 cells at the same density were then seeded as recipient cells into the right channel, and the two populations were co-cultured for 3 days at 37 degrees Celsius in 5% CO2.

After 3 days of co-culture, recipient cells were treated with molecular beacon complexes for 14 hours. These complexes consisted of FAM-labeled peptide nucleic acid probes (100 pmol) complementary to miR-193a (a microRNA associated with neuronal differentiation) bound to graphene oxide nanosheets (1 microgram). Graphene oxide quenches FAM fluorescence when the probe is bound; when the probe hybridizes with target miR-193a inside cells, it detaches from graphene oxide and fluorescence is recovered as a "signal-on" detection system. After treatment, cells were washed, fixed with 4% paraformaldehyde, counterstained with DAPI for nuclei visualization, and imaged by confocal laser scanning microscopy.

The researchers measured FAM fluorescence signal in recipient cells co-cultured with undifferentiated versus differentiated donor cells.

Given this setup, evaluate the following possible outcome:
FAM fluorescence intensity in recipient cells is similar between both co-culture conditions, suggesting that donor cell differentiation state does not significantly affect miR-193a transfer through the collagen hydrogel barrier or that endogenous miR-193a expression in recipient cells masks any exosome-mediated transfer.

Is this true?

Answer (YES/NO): NO